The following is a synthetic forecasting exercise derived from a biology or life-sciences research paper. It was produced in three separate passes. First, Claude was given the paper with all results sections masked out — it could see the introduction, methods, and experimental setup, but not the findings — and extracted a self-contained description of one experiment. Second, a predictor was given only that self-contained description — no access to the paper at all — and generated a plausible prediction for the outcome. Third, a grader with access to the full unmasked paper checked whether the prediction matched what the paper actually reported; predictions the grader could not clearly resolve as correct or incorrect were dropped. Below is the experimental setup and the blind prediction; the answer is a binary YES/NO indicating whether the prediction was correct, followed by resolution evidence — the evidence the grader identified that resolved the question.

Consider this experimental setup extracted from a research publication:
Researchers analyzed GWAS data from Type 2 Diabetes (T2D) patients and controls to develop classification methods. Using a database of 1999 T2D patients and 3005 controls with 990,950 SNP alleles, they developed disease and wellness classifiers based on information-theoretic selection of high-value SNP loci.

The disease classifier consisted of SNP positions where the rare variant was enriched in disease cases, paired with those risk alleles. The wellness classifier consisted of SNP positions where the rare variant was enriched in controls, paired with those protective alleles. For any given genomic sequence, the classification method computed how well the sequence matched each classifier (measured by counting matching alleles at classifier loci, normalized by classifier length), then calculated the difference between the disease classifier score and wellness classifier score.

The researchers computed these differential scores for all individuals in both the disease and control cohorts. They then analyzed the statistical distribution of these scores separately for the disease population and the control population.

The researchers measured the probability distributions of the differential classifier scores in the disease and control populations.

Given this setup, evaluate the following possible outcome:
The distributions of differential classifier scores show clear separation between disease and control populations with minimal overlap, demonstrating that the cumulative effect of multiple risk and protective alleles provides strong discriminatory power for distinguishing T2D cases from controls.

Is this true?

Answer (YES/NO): YES